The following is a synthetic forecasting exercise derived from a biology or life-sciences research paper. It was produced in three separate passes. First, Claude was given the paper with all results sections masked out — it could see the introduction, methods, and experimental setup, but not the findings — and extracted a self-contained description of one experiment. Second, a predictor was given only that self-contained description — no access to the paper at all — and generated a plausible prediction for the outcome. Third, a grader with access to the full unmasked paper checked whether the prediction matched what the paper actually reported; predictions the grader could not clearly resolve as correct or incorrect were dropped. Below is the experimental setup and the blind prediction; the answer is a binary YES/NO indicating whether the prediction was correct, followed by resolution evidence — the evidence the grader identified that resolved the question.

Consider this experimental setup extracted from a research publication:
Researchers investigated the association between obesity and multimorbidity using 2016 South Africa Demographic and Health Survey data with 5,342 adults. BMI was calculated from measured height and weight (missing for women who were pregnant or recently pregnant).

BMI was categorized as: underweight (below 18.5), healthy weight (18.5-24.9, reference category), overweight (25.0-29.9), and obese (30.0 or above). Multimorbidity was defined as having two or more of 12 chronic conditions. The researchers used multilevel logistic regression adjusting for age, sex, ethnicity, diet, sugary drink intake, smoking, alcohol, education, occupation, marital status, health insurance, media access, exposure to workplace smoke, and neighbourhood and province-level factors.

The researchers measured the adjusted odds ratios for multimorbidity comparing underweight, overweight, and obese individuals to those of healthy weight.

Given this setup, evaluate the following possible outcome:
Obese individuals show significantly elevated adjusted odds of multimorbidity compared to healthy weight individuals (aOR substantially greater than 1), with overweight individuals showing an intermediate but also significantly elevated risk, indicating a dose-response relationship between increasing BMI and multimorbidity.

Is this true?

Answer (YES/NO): NO